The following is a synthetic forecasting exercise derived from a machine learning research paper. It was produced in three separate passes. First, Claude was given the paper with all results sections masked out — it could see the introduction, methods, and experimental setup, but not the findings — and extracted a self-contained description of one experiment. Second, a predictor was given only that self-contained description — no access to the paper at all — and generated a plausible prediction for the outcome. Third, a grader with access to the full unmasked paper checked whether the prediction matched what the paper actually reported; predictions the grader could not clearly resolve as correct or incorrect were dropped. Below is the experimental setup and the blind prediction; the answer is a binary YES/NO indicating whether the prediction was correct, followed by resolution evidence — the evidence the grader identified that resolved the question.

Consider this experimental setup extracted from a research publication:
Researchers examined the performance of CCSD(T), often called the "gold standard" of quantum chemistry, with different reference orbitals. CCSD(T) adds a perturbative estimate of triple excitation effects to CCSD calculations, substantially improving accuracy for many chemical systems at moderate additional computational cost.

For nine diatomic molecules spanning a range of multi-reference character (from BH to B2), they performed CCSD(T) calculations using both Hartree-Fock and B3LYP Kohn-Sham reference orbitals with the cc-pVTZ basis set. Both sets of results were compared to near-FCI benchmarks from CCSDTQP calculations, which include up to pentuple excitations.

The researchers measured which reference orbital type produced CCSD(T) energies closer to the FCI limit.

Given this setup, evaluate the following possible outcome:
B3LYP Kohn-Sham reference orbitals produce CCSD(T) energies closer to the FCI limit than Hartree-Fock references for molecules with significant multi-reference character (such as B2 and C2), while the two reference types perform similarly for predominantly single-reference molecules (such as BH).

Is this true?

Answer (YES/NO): NO